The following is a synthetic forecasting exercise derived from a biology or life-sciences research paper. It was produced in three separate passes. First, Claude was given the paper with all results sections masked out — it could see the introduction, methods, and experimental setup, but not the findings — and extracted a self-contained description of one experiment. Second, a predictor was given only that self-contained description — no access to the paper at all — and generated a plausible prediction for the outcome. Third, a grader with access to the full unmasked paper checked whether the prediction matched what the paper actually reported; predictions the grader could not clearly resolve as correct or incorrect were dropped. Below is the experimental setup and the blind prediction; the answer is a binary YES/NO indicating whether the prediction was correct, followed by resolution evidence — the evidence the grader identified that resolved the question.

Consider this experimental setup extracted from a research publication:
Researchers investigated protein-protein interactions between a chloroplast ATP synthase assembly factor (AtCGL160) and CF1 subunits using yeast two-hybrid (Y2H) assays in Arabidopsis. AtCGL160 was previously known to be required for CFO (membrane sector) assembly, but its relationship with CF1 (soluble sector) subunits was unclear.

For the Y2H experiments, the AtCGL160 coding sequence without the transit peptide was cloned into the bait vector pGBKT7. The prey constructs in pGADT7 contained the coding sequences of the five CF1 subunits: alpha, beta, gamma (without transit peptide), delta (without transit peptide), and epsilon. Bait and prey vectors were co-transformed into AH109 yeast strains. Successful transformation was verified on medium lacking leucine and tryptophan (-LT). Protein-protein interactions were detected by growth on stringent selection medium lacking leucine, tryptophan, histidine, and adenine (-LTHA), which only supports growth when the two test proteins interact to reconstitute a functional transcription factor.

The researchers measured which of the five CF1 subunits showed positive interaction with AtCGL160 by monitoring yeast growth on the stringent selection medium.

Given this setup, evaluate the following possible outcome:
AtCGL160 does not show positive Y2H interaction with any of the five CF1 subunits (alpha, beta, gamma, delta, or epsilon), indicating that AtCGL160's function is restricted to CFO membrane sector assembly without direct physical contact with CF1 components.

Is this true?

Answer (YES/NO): NO